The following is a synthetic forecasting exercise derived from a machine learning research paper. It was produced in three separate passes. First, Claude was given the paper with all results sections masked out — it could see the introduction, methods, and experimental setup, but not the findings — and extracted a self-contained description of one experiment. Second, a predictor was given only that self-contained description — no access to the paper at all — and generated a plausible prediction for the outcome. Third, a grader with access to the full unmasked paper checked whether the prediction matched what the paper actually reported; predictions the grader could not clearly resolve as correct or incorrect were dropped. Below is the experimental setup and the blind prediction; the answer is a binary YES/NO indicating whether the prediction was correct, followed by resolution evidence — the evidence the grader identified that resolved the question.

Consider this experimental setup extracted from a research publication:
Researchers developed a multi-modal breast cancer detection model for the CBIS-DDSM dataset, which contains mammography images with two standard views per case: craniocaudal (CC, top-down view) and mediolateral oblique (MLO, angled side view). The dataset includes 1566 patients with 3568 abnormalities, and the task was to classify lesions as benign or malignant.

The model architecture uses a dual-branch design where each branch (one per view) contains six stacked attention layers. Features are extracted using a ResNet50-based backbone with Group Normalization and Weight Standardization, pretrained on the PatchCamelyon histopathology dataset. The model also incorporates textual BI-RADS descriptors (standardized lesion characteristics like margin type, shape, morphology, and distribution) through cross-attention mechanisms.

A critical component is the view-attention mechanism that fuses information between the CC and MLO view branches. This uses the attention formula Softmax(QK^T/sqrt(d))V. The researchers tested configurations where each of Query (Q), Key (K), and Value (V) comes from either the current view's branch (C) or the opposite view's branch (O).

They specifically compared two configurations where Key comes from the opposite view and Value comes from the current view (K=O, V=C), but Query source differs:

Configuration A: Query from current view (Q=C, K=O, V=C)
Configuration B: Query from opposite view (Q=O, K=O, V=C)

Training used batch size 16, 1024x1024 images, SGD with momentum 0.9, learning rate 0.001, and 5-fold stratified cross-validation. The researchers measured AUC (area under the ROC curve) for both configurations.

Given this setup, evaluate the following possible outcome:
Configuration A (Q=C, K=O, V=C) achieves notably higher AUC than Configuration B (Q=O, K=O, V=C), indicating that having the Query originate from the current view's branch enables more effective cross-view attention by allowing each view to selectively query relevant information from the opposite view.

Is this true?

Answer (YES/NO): NO